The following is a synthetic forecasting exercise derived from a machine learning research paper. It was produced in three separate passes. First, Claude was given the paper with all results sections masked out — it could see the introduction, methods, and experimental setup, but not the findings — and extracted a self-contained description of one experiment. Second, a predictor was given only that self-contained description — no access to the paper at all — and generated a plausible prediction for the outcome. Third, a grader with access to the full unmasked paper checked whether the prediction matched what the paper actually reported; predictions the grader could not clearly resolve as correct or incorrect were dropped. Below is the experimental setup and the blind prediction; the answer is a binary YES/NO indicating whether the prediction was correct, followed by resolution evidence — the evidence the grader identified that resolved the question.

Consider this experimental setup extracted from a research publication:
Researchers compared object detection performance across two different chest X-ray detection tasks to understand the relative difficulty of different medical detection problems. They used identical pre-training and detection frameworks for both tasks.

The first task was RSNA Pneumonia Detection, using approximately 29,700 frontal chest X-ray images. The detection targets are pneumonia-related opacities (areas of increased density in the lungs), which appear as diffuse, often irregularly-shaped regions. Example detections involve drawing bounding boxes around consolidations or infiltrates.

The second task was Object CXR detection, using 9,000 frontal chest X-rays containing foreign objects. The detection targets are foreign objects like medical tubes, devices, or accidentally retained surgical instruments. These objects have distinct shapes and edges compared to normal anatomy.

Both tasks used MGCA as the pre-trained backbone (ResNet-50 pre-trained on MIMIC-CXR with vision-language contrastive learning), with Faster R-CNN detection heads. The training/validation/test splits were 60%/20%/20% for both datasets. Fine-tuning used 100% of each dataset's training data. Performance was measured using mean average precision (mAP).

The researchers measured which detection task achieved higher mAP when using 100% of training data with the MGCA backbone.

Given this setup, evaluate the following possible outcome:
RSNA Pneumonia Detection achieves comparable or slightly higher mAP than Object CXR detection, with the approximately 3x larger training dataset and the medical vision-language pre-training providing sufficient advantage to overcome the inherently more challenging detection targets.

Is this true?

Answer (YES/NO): NO